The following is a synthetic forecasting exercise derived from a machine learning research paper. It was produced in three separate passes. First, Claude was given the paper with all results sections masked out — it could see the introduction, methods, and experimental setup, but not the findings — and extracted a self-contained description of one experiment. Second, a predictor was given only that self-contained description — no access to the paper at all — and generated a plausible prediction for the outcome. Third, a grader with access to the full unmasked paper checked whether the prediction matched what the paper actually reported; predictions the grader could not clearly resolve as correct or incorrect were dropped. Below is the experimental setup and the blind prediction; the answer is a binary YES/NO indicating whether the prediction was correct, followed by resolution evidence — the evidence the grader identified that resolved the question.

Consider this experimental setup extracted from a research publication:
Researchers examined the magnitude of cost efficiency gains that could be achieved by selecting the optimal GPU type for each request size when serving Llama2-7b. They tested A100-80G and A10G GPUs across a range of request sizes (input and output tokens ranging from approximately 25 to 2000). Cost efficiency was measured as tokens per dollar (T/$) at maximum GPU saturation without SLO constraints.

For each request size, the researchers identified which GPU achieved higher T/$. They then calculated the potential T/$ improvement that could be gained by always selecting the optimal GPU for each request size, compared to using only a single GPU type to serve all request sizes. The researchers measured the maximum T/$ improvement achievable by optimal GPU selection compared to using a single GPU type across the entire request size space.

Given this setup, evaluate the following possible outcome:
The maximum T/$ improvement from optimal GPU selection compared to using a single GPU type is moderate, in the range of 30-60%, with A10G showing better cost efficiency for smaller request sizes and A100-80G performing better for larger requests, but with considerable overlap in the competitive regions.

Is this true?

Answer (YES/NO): NO